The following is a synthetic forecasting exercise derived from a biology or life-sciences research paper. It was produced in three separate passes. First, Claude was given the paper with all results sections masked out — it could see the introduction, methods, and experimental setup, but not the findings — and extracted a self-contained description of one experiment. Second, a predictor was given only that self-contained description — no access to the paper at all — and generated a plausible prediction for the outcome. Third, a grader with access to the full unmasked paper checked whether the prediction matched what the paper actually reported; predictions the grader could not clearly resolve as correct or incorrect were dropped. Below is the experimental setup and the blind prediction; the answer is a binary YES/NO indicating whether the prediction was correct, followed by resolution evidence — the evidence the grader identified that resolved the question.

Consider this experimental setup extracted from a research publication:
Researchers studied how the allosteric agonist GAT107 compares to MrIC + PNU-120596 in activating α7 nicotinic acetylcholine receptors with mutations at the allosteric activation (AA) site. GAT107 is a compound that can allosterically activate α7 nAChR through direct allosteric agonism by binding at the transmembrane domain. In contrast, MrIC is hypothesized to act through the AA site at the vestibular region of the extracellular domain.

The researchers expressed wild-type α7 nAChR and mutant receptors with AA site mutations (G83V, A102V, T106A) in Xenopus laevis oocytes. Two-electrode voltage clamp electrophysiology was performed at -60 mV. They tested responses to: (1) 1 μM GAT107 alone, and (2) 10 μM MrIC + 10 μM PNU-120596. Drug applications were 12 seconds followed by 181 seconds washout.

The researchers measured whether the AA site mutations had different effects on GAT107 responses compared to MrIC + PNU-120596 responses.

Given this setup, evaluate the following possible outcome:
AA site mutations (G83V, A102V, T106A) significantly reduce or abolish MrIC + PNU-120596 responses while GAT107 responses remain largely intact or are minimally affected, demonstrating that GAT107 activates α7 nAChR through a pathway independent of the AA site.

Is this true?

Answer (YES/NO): NO